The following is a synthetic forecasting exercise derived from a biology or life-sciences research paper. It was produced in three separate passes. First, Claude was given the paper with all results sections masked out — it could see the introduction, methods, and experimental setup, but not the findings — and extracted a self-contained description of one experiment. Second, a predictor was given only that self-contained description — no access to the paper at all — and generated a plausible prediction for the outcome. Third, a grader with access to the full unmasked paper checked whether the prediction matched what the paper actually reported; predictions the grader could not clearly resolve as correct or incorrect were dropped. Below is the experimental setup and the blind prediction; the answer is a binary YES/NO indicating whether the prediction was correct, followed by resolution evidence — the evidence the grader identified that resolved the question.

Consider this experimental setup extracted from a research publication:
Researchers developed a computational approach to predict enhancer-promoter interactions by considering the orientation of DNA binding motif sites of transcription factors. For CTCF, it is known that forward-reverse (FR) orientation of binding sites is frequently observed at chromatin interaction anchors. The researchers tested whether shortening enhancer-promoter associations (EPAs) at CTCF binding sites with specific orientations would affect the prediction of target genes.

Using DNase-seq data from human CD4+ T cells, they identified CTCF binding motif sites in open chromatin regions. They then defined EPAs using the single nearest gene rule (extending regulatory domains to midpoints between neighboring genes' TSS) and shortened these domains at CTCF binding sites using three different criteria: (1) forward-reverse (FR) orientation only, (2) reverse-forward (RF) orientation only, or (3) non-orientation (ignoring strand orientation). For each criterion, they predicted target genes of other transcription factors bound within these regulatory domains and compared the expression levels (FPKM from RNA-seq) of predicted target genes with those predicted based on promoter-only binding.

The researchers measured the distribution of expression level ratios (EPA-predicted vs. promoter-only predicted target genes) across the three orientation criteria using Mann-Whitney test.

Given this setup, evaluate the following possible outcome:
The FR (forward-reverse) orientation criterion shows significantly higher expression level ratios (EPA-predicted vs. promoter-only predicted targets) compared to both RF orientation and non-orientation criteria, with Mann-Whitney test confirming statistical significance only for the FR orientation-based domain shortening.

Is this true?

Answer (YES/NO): NO